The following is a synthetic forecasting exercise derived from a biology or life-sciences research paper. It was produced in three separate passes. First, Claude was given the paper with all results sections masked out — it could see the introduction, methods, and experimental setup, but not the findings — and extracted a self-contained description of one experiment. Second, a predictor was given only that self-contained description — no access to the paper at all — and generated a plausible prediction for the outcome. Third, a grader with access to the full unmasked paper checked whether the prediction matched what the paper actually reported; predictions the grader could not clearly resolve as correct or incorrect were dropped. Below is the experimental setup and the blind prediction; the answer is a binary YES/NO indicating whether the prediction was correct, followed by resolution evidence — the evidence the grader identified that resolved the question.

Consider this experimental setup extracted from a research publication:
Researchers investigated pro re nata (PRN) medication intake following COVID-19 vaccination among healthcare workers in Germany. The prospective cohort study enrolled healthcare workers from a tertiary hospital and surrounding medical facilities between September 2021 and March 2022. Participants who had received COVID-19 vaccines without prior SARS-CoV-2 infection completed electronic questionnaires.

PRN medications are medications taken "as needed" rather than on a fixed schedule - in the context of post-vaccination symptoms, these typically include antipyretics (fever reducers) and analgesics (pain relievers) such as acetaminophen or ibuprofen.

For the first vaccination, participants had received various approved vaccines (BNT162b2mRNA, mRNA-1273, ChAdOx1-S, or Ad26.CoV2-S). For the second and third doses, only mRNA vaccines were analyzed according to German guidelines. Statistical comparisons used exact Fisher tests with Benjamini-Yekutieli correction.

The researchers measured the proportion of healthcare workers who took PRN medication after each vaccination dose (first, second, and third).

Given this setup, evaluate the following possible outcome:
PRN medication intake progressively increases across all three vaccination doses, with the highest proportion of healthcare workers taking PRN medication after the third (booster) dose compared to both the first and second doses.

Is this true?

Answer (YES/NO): YES